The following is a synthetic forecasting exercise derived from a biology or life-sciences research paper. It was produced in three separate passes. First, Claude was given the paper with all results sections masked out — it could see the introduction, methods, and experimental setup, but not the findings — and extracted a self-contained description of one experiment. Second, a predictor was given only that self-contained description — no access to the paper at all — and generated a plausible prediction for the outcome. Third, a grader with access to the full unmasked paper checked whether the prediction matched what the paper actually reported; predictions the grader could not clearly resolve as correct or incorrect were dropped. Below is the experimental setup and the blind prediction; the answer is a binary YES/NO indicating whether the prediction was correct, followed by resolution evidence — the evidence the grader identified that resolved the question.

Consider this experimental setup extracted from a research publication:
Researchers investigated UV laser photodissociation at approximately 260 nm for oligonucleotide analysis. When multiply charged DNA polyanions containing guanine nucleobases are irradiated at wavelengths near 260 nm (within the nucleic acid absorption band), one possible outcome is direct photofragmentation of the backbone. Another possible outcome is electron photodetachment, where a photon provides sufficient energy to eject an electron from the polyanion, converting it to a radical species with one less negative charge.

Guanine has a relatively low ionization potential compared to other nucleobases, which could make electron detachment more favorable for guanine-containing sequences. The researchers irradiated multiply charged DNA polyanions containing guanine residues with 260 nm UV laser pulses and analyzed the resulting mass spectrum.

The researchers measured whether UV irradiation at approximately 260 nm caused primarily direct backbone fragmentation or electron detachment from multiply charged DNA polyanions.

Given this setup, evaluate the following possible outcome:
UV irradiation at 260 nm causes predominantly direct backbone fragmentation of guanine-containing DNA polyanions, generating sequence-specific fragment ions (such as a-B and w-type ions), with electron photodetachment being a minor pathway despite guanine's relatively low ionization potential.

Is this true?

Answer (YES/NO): NO